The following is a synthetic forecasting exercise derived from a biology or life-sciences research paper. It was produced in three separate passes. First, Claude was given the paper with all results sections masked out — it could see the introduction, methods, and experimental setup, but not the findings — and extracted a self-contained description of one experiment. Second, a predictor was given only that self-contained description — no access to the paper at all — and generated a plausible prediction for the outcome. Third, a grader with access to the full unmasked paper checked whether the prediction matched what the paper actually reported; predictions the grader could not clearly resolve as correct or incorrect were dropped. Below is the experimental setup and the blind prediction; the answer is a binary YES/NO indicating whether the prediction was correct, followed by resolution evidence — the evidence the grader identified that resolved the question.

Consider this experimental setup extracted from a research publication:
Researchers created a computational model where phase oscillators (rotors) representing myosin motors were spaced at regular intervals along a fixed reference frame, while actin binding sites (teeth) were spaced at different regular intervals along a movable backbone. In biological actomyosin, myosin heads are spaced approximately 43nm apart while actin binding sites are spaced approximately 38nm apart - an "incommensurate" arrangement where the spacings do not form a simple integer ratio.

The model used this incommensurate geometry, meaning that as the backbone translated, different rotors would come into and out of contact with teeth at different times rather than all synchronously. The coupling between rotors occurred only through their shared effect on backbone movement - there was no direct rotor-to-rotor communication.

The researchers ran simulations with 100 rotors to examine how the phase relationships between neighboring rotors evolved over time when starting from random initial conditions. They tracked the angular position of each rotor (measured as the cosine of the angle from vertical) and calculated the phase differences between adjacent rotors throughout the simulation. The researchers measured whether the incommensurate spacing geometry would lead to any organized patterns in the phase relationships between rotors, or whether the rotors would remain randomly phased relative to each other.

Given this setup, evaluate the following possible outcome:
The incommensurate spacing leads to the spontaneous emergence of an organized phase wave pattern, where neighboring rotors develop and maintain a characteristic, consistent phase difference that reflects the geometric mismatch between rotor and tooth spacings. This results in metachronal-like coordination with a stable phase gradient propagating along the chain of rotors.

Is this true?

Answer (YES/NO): YES